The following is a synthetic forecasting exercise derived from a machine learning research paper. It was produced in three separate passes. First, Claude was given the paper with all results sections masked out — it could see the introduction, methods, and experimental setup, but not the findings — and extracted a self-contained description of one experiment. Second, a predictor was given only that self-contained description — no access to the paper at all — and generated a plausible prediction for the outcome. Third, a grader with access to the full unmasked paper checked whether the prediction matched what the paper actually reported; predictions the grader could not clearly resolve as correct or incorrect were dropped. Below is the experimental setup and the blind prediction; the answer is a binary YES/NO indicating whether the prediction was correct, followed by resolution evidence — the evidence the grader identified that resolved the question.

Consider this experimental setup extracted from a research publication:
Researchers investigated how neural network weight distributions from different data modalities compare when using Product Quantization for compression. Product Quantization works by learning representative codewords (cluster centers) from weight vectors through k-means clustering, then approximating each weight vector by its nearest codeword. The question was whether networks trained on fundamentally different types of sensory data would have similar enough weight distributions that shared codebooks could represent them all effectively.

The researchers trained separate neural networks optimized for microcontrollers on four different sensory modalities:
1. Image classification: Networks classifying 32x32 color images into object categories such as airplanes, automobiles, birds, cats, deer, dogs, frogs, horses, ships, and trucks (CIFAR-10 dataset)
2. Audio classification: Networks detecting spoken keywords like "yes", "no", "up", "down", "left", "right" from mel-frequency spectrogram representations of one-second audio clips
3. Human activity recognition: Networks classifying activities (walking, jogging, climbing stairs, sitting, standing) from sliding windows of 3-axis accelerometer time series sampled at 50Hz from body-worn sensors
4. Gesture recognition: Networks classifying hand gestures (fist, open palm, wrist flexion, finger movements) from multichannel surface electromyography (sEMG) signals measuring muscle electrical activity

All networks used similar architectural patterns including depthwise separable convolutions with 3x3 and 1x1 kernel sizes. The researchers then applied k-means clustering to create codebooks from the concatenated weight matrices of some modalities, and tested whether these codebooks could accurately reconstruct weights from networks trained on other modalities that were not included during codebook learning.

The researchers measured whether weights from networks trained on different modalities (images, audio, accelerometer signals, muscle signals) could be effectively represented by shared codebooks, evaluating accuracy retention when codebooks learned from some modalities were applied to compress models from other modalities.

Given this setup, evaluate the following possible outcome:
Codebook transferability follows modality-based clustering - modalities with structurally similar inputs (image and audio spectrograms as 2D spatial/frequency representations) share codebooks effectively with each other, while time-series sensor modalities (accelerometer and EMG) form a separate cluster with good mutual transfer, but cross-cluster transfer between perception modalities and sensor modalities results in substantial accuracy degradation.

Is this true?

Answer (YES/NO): NO